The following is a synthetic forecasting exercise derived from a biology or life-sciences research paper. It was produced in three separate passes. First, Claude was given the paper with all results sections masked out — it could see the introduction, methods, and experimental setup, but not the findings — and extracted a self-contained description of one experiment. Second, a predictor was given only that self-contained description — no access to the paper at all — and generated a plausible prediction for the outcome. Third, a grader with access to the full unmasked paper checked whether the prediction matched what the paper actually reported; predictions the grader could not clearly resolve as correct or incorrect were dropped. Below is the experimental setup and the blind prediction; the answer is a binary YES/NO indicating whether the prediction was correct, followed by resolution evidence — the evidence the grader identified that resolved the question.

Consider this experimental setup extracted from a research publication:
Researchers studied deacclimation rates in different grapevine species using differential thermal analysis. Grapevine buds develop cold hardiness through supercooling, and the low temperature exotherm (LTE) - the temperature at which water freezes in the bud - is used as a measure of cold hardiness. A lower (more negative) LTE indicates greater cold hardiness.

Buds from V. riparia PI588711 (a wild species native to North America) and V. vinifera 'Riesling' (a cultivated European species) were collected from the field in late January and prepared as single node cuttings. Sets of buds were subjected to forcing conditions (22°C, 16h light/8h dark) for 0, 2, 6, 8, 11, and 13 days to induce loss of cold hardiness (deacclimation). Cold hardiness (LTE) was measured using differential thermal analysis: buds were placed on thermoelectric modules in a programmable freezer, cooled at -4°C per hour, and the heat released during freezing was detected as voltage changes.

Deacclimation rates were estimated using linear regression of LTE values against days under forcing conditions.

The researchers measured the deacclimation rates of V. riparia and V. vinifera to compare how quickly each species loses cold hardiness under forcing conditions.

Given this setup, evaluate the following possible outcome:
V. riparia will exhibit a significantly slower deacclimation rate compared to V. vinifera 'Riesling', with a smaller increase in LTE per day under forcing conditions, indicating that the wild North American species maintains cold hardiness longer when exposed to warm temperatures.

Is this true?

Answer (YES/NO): NO